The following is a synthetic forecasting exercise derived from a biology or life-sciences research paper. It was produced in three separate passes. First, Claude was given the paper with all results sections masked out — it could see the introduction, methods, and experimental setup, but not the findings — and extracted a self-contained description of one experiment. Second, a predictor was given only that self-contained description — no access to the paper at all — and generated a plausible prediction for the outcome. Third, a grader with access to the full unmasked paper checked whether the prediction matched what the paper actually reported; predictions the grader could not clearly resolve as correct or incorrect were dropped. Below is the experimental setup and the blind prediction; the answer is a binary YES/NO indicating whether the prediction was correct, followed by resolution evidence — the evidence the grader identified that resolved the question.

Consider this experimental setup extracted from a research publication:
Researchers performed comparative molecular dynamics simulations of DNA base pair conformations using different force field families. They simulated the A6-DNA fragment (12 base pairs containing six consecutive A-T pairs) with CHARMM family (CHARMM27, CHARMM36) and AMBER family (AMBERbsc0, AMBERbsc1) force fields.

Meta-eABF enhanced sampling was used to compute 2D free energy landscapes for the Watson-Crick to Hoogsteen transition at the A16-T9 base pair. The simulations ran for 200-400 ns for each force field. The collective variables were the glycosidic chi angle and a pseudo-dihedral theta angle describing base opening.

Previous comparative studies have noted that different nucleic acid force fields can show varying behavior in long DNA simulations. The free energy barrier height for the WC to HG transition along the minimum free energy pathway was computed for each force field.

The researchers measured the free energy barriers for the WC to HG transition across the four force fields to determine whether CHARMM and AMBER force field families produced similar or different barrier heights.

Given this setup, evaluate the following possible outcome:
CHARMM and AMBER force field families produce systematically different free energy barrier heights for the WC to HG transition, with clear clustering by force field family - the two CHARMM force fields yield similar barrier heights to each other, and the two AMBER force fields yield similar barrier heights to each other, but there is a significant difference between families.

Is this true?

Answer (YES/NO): YES